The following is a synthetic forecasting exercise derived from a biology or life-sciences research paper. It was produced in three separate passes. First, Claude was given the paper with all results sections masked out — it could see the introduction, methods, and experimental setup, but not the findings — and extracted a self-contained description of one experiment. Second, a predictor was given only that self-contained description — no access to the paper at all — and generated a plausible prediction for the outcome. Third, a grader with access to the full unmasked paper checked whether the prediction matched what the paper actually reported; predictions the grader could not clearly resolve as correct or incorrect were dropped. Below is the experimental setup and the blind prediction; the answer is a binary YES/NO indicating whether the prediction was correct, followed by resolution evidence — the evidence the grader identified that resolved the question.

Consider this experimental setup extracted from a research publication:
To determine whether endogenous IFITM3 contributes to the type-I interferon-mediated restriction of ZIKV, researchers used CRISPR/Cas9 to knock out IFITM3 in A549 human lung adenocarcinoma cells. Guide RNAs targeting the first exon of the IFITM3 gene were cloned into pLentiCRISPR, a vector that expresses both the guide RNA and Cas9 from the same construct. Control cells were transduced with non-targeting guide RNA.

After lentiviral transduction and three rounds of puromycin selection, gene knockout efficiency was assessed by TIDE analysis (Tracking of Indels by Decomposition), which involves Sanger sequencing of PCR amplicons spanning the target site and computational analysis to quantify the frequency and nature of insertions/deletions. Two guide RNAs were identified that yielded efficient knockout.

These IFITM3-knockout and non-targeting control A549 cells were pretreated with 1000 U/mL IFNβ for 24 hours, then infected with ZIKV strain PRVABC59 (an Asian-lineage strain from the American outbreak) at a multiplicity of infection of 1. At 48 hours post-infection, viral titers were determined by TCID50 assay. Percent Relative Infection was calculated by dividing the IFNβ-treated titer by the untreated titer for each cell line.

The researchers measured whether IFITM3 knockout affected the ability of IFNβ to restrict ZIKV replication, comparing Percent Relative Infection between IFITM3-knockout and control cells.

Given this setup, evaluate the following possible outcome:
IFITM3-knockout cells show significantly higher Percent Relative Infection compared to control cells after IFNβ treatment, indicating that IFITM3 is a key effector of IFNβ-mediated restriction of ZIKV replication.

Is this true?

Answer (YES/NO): NO